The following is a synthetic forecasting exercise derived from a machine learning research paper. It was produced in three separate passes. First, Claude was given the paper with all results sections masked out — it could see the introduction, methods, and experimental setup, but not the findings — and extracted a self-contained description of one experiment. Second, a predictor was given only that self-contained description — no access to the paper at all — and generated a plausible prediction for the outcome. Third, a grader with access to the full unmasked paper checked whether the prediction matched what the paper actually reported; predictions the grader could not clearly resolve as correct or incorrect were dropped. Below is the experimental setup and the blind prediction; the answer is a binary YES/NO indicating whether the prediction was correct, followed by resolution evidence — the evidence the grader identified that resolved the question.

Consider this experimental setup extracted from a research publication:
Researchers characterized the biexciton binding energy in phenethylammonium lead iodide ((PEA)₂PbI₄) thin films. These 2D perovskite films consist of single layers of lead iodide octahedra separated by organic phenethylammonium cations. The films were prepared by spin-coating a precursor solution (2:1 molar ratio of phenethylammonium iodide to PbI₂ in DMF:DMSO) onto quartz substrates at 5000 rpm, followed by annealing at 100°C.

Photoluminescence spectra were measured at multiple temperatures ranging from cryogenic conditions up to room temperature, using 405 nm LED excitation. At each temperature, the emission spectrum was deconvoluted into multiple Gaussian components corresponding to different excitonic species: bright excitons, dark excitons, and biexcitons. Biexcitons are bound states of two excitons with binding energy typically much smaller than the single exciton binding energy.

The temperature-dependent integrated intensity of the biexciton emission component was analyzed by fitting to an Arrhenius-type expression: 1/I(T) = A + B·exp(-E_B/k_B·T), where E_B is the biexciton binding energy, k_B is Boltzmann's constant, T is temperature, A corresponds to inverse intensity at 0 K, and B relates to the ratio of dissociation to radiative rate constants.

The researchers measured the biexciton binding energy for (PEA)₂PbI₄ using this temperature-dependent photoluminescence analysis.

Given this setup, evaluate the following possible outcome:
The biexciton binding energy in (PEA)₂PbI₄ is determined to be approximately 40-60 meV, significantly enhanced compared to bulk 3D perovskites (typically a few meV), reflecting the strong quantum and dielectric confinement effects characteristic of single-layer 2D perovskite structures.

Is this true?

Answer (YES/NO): NO